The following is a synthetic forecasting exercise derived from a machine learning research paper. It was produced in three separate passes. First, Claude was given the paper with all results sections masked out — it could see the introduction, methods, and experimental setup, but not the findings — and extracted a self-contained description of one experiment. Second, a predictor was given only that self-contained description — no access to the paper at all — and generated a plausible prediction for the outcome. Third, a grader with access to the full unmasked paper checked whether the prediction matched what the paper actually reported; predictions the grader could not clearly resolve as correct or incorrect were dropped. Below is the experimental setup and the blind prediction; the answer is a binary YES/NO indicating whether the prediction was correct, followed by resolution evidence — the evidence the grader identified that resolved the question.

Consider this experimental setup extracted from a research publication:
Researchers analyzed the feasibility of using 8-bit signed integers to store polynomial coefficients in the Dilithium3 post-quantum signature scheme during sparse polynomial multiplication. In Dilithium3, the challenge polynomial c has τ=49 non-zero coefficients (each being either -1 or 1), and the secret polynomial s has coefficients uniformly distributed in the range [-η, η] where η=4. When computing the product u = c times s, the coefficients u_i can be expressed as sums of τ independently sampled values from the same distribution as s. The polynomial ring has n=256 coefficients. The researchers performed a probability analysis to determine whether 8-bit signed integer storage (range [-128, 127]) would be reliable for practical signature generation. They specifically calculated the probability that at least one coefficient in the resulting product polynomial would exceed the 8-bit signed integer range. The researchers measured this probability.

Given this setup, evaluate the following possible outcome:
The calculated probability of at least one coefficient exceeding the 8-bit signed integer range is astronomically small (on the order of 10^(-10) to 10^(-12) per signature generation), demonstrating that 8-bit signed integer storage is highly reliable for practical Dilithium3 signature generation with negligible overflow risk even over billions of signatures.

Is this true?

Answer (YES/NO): YES